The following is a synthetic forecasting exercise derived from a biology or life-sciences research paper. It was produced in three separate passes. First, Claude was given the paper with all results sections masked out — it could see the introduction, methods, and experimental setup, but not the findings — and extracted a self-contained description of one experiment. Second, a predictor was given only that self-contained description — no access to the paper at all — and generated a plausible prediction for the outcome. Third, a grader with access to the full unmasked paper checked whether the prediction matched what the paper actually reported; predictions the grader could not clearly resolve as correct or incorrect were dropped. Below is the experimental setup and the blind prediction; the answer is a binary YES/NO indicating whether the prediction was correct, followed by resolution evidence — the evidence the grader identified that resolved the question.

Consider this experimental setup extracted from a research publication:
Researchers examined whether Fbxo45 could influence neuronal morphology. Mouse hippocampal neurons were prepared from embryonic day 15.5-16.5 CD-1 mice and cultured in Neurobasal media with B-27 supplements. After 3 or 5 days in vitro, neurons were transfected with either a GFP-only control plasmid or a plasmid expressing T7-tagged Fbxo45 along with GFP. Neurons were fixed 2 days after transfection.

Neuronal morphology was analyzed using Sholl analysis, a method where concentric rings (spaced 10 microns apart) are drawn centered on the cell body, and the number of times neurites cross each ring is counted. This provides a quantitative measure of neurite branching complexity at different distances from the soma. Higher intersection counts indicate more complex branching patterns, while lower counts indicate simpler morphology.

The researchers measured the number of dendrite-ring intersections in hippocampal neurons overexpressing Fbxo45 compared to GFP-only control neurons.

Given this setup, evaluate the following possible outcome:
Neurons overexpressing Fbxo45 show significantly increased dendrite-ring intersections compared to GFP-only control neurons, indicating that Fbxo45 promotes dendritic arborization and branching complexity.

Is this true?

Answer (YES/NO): YES